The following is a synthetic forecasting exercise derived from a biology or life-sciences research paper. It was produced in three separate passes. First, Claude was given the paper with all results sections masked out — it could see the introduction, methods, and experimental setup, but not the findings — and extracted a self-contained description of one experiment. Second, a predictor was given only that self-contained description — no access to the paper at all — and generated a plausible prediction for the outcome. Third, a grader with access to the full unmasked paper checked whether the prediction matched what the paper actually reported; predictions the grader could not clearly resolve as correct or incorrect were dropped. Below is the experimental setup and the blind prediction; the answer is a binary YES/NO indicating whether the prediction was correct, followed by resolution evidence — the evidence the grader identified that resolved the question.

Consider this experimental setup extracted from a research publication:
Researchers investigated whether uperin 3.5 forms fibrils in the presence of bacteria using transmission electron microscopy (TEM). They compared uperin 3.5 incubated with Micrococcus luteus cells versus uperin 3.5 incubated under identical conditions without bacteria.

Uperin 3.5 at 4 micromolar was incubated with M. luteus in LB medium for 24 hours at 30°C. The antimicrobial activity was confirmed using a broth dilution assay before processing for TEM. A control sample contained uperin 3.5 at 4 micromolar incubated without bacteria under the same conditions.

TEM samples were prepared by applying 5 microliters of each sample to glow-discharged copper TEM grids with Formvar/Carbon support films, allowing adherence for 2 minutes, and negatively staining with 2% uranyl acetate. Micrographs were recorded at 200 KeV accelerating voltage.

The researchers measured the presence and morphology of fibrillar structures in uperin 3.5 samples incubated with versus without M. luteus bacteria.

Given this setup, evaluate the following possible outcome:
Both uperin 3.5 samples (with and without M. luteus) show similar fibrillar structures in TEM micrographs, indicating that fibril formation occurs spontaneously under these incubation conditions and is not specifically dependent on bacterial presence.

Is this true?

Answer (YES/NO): NO